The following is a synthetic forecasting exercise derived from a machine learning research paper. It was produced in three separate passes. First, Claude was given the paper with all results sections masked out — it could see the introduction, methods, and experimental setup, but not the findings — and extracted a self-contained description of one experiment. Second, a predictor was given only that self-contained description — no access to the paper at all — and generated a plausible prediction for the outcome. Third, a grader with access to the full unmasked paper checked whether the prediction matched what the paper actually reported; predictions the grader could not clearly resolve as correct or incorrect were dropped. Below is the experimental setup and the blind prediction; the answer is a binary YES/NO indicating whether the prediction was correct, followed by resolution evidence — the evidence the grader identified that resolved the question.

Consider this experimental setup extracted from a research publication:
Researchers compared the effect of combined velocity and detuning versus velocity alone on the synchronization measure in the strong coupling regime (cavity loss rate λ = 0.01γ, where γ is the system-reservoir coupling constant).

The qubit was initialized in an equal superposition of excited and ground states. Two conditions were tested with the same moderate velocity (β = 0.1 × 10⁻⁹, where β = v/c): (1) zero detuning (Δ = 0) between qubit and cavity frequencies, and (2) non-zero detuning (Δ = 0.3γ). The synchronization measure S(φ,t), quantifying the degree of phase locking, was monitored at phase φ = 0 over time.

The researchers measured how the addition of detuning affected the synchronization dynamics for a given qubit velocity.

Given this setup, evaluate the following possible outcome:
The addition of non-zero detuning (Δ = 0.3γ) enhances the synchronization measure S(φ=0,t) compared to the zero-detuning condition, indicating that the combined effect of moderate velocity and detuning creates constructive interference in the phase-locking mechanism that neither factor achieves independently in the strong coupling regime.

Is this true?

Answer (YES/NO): YES